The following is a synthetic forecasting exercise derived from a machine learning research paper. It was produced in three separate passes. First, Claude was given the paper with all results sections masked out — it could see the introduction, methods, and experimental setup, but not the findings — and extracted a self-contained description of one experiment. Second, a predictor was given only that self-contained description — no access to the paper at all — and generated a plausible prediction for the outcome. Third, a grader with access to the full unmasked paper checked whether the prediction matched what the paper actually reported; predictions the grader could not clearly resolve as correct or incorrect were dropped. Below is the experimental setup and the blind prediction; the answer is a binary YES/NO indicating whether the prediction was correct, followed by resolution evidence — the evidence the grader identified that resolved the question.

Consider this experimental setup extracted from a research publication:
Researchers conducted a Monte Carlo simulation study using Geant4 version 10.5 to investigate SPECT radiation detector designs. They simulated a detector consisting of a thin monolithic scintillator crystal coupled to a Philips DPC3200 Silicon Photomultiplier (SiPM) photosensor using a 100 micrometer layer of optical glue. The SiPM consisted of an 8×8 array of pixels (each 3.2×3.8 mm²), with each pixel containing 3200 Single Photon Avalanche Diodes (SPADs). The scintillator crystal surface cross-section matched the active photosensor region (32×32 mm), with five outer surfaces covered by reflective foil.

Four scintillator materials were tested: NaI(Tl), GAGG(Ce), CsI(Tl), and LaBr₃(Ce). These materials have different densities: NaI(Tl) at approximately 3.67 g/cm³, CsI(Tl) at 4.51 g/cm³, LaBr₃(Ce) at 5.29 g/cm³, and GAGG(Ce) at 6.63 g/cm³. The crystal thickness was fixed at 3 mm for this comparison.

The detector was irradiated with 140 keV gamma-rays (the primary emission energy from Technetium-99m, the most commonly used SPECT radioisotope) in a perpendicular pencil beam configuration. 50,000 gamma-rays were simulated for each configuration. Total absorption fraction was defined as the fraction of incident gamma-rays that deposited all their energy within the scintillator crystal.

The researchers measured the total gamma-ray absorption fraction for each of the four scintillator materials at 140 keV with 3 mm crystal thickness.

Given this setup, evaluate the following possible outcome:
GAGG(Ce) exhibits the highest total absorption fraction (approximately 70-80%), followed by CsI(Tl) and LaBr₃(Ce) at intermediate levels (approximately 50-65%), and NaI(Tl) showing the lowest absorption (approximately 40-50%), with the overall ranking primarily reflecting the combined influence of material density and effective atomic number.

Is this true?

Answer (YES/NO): NO